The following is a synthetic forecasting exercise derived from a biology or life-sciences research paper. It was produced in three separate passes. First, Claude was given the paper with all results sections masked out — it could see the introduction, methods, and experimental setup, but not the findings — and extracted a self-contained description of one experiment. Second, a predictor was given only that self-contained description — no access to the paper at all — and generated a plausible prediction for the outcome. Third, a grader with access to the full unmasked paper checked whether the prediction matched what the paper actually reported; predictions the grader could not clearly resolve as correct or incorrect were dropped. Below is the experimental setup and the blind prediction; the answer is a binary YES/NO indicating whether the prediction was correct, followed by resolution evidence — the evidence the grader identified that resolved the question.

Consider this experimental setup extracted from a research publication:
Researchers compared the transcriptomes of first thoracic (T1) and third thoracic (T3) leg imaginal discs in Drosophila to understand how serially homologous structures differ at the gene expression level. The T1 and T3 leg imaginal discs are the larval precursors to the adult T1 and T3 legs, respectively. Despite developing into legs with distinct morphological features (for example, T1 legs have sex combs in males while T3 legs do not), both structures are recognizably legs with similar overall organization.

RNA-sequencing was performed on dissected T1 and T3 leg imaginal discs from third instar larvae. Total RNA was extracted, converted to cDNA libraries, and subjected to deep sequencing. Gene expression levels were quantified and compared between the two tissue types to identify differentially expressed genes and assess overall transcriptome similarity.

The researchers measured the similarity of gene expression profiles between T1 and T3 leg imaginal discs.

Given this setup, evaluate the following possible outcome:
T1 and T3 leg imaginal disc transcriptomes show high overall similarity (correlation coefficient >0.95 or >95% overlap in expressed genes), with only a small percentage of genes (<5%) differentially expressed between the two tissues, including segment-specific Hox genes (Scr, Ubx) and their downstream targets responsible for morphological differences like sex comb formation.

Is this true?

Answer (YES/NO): YES